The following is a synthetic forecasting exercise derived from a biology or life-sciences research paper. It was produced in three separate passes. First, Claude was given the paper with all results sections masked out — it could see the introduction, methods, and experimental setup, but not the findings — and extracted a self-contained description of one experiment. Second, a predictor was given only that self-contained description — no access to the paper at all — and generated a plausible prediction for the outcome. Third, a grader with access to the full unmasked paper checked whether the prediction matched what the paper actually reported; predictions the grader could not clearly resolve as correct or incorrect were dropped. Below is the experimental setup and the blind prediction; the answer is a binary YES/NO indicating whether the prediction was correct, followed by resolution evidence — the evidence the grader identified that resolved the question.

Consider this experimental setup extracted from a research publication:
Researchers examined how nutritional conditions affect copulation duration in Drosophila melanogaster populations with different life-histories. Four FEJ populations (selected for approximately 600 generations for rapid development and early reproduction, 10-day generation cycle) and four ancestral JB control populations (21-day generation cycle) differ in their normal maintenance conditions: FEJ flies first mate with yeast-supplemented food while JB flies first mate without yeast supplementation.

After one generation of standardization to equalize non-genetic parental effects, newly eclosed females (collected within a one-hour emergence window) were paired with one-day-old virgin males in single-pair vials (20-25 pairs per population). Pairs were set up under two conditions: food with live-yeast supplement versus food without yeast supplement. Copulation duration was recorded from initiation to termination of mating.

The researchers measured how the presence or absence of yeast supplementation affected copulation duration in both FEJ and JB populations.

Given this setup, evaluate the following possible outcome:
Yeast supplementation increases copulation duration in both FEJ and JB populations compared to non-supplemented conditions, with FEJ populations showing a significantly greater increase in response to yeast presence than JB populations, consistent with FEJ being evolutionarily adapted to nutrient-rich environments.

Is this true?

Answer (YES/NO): NO